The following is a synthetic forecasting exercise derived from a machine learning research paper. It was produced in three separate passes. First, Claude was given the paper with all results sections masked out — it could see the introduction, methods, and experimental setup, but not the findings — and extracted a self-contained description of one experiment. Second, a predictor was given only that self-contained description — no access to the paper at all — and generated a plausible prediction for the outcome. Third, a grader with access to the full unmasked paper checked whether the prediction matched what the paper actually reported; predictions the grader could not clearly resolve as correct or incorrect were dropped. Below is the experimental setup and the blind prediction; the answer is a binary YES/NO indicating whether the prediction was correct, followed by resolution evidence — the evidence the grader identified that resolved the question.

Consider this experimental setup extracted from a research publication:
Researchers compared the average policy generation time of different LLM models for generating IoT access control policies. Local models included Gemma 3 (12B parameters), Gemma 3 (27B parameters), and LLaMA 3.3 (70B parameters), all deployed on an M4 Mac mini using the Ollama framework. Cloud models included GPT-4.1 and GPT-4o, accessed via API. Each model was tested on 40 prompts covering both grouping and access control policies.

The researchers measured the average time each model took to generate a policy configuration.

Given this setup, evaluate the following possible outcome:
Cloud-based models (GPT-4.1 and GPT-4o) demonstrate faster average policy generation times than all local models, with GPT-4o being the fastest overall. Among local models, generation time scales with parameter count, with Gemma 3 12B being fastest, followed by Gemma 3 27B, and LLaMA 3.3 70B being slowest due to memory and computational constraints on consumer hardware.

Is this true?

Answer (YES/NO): NO